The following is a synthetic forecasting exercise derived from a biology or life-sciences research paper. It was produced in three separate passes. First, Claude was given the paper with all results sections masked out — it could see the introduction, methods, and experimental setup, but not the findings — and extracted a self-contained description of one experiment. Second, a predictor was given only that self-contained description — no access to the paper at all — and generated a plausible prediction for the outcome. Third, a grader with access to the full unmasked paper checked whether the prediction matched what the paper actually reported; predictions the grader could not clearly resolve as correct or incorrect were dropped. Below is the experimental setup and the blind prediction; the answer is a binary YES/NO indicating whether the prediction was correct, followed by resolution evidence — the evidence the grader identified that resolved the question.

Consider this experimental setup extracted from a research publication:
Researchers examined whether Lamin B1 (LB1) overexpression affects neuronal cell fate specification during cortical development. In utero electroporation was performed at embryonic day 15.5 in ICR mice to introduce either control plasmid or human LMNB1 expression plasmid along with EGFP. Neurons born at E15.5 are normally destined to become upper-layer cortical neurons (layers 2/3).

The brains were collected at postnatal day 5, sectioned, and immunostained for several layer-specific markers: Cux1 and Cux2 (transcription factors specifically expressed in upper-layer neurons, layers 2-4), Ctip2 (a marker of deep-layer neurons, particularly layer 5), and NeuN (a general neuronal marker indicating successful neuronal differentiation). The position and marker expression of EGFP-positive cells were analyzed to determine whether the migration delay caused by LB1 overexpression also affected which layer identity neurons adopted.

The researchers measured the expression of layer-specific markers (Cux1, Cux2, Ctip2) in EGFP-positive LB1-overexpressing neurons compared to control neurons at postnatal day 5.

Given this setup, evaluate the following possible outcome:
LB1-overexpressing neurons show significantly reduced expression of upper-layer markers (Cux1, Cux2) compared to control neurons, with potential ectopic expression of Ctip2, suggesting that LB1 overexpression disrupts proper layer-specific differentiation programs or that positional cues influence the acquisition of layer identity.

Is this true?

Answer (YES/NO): NO